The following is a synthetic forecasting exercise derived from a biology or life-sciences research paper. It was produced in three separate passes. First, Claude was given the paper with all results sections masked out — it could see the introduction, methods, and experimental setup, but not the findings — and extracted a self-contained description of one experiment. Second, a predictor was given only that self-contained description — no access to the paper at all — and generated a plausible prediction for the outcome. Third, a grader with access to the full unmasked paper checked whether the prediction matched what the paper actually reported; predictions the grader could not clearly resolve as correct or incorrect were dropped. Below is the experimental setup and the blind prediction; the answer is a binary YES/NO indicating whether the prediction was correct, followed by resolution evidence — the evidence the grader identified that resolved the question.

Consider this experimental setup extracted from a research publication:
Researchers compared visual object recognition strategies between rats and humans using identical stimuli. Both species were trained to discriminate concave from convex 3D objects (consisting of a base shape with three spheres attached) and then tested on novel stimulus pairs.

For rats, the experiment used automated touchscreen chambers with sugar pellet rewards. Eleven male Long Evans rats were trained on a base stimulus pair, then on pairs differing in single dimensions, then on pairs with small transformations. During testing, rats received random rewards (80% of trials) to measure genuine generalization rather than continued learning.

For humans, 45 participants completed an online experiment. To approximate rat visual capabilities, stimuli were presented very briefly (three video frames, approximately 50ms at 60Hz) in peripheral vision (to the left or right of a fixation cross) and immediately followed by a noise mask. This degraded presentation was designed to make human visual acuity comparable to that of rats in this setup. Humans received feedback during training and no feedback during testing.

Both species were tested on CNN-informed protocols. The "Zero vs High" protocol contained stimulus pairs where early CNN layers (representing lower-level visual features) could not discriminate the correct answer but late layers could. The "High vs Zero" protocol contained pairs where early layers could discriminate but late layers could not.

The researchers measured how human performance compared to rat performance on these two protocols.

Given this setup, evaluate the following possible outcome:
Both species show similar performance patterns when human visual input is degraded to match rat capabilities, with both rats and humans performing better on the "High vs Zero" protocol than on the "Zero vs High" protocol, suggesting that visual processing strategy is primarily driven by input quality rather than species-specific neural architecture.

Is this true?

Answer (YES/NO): NO